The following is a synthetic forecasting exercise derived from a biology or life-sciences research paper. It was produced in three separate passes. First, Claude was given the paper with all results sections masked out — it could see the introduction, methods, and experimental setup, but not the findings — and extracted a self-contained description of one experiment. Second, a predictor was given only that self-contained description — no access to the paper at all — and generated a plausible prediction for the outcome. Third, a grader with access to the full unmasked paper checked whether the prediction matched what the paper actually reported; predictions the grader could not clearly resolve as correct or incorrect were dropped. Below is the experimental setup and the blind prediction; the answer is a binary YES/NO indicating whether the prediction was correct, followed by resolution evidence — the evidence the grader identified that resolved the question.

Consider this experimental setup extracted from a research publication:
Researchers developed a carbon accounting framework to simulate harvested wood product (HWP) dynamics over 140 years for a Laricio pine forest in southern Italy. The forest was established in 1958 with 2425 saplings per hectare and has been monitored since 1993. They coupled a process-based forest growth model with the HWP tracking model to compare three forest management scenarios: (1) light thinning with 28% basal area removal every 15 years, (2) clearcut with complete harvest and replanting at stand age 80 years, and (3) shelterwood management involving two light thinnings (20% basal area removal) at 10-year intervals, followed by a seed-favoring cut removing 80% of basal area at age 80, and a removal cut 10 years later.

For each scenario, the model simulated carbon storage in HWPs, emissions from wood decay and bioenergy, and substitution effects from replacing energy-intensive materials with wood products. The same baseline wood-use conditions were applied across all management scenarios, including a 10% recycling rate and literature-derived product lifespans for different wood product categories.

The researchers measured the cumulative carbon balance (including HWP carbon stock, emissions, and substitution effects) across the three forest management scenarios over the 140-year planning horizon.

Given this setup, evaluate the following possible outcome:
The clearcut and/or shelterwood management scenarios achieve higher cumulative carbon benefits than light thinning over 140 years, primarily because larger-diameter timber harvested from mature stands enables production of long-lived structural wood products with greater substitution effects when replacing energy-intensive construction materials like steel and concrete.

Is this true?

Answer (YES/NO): NO